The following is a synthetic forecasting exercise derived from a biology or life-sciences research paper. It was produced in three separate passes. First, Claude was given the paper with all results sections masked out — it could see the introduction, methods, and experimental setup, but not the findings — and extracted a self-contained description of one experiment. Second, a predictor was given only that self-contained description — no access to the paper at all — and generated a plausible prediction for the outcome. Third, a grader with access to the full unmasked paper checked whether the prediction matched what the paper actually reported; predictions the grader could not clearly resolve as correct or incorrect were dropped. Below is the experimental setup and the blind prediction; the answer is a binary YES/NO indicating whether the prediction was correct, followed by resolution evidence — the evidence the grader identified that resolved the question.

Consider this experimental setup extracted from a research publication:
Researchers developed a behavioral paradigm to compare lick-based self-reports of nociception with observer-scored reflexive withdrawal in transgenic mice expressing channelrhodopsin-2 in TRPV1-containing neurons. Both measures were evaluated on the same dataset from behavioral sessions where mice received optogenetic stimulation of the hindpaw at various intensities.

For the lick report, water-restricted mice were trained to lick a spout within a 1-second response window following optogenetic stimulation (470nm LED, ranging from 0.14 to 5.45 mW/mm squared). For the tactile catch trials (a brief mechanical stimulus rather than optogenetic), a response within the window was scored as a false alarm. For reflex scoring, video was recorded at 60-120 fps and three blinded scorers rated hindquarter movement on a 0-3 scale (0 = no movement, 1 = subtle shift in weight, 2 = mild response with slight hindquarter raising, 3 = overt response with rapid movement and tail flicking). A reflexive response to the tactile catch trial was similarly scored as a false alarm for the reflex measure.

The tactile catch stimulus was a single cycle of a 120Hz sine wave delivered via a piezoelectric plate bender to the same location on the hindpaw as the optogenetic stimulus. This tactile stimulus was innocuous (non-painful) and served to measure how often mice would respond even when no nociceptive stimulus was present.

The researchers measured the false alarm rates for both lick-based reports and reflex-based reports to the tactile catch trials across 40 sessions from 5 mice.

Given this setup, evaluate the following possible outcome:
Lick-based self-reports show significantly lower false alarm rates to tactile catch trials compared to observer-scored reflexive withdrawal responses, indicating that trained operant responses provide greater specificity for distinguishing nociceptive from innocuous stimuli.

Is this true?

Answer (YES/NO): NO